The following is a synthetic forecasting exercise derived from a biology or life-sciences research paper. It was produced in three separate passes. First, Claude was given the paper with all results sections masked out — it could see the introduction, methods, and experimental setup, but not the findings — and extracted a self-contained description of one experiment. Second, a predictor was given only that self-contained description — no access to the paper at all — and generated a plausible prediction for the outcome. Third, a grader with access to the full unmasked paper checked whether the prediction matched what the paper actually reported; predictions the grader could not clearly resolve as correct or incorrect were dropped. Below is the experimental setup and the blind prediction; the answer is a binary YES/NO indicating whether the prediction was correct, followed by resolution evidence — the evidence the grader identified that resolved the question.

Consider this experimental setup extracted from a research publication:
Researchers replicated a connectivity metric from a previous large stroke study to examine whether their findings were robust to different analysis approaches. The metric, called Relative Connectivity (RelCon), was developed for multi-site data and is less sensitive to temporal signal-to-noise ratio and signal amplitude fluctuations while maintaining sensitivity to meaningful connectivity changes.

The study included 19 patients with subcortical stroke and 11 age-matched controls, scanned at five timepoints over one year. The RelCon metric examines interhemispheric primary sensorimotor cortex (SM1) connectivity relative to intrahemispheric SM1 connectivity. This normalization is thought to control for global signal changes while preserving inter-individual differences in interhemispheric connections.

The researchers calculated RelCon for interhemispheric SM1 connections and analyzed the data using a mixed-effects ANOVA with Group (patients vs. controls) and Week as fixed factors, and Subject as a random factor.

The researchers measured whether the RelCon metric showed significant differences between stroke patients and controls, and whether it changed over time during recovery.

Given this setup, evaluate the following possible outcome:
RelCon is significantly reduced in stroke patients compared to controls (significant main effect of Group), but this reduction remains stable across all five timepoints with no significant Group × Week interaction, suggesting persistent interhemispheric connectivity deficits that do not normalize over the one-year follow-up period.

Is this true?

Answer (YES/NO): YES